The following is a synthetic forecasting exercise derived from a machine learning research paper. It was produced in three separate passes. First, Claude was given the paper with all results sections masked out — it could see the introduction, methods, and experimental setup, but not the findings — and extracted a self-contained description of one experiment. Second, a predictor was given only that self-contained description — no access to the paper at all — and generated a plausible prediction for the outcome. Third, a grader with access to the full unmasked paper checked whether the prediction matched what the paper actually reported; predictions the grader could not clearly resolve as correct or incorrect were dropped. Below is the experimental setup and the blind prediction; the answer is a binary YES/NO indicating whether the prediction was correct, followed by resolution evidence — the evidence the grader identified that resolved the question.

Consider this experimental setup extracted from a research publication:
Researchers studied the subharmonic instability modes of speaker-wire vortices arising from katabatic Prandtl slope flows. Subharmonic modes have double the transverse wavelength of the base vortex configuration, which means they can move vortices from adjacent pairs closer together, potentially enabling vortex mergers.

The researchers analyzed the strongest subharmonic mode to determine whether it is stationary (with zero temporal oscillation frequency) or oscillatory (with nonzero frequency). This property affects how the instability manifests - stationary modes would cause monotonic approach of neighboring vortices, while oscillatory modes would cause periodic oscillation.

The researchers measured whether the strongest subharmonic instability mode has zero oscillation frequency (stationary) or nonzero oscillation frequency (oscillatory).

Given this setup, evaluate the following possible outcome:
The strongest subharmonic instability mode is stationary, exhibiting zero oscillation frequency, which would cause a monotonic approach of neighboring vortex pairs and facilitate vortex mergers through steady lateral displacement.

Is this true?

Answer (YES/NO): YES